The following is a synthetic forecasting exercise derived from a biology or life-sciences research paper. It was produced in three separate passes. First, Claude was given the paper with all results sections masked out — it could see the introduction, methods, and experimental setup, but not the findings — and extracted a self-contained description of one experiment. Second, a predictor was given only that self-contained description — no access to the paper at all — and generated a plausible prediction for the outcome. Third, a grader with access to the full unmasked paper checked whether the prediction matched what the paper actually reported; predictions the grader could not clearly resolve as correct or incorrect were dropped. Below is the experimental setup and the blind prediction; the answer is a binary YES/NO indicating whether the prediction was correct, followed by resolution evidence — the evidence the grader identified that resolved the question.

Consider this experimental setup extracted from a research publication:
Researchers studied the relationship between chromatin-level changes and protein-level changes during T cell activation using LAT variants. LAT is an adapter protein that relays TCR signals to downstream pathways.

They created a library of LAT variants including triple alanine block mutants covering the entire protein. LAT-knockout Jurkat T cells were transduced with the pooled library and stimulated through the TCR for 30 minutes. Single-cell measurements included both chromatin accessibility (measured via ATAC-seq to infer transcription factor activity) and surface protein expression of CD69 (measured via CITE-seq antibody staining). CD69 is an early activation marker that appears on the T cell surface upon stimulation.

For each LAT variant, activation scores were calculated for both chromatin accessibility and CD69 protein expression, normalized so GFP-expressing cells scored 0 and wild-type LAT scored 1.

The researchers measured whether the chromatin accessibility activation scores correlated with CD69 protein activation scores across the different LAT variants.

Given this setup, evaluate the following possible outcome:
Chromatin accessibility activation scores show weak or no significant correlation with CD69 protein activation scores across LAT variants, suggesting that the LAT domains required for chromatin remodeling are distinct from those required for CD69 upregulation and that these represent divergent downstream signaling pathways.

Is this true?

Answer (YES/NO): NO